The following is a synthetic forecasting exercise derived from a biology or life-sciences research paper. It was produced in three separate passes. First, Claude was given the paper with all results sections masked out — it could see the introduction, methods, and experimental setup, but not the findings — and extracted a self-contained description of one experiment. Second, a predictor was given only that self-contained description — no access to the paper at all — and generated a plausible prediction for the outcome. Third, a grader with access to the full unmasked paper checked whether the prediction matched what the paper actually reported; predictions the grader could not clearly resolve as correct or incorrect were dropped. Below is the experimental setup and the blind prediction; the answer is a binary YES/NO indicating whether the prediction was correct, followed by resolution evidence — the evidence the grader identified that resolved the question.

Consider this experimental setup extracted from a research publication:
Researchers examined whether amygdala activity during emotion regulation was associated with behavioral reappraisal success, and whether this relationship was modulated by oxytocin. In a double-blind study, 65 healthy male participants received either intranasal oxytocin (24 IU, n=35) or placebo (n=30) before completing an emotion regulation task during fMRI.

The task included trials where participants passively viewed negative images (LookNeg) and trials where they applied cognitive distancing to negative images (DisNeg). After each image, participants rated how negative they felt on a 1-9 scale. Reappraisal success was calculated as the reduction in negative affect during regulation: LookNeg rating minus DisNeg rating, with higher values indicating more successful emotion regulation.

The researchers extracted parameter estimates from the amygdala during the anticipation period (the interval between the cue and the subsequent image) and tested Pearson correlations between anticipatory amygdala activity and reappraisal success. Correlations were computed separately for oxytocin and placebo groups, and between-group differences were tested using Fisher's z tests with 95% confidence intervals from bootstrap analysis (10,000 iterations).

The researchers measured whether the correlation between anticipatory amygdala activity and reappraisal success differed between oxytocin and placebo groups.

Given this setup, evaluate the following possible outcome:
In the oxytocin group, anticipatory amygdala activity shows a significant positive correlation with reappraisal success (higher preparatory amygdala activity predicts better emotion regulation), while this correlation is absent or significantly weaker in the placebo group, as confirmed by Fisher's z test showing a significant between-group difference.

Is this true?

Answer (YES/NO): NO